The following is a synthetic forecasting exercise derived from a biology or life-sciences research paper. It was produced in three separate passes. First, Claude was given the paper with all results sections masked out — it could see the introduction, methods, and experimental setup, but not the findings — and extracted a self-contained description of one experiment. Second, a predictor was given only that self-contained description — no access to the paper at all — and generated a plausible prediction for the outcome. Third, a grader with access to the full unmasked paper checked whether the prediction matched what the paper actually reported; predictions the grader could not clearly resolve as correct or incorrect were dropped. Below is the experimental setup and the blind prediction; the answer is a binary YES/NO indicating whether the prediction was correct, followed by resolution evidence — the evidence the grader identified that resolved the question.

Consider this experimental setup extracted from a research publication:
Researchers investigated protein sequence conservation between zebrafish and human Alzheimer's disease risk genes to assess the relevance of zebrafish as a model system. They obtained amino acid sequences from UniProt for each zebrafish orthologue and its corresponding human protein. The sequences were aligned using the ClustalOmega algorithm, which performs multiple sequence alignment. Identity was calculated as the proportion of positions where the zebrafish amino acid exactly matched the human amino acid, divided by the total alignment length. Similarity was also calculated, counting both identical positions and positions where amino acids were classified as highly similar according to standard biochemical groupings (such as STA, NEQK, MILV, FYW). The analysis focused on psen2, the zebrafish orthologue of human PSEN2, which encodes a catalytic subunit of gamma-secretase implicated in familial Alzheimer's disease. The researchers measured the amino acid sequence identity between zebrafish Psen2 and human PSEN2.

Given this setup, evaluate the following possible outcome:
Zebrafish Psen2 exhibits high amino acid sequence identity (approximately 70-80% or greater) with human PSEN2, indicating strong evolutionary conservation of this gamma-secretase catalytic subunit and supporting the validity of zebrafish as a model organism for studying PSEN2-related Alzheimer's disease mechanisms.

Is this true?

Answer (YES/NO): YES